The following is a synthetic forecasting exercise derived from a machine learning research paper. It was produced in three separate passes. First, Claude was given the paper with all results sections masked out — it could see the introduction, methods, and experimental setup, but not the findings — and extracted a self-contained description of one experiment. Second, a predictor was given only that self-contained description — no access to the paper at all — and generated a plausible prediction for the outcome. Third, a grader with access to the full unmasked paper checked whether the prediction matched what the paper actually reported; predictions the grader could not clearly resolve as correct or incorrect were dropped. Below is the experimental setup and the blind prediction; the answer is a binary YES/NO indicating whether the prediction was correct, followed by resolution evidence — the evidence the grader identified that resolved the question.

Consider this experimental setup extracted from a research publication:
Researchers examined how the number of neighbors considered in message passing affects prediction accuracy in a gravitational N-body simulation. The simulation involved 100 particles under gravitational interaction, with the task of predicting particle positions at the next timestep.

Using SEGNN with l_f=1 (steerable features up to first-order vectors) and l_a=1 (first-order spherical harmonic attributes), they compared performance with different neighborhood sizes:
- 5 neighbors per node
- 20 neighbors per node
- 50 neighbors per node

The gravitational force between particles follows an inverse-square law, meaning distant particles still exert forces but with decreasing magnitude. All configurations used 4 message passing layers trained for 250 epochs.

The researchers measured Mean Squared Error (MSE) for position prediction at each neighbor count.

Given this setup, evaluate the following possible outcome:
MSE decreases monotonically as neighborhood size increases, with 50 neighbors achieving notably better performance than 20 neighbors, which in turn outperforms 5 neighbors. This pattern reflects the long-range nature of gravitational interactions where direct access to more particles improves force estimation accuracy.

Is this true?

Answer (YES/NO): YES